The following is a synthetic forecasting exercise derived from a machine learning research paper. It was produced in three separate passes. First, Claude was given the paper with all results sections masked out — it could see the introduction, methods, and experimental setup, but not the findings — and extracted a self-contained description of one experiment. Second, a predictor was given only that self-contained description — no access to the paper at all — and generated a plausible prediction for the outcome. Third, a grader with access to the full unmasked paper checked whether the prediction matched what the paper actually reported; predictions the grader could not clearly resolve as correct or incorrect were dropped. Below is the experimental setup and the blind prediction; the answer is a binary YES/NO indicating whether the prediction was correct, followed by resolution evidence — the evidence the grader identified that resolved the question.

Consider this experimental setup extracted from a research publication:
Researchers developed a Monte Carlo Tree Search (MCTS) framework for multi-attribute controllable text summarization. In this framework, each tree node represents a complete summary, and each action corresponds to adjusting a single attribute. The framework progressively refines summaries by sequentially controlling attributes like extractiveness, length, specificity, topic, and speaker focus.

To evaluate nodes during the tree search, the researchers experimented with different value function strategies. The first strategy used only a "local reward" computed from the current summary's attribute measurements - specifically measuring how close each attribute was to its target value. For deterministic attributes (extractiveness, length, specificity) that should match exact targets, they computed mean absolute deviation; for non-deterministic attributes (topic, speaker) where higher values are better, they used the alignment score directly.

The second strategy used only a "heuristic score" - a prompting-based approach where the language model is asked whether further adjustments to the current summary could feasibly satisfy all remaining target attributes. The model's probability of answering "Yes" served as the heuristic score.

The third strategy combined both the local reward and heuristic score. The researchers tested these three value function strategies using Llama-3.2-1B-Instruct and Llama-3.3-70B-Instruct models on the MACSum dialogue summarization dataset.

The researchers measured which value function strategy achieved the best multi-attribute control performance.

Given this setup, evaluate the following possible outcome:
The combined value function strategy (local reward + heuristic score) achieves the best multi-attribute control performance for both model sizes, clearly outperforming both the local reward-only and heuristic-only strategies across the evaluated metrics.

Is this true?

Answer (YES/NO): NO